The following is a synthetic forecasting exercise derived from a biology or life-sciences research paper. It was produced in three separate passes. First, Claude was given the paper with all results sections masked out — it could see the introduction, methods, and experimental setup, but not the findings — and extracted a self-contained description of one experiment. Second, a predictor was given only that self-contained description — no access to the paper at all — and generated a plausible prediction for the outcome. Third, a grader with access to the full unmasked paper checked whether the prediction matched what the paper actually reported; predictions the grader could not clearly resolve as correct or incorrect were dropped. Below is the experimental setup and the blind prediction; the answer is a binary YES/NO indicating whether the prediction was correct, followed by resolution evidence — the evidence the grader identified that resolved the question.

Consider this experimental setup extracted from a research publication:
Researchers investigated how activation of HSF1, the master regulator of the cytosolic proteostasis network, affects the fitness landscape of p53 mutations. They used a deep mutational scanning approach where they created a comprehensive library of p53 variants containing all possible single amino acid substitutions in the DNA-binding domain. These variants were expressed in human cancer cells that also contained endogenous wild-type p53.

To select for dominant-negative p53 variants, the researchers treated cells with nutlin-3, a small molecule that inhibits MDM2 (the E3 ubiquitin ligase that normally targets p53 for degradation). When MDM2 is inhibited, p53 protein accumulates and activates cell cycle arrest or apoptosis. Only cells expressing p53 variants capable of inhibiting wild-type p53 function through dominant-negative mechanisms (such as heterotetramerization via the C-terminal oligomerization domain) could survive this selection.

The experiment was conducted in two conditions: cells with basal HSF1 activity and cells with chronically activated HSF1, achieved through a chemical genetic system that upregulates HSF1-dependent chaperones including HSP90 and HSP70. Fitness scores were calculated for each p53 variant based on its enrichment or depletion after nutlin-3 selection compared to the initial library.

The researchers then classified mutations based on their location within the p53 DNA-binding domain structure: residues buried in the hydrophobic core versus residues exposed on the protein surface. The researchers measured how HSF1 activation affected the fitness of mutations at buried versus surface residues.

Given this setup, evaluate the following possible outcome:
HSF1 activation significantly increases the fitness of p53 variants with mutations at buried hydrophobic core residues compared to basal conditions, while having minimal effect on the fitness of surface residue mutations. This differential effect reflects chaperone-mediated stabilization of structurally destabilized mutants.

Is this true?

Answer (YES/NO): YES